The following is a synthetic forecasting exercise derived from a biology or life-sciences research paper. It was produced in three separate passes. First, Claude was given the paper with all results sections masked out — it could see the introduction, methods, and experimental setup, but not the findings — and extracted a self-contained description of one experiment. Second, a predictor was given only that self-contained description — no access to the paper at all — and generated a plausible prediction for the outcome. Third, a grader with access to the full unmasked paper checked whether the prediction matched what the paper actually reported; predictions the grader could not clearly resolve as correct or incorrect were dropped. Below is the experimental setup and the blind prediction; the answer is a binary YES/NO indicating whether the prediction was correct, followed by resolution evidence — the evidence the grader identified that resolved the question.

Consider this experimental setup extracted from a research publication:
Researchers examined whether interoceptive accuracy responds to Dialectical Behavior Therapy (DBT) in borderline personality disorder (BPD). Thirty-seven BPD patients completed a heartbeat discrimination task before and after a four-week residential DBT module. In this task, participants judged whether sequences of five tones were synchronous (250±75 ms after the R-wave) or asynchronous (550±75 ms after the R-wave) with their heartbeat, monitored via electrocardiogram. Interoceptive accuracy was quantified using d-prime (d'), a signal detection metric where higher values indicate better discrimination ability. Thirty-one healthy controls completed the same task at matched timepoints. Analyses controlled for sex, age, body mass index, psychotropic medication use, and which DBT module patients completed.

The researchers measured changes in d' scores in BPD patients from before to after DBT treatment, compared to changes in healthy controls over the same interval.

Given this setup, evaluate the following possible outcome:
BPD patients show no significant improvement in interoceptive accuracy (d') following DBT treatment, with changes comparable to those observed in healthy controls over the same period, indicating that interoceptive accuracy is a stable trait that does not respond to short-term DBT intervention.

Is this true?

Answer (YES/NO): YES